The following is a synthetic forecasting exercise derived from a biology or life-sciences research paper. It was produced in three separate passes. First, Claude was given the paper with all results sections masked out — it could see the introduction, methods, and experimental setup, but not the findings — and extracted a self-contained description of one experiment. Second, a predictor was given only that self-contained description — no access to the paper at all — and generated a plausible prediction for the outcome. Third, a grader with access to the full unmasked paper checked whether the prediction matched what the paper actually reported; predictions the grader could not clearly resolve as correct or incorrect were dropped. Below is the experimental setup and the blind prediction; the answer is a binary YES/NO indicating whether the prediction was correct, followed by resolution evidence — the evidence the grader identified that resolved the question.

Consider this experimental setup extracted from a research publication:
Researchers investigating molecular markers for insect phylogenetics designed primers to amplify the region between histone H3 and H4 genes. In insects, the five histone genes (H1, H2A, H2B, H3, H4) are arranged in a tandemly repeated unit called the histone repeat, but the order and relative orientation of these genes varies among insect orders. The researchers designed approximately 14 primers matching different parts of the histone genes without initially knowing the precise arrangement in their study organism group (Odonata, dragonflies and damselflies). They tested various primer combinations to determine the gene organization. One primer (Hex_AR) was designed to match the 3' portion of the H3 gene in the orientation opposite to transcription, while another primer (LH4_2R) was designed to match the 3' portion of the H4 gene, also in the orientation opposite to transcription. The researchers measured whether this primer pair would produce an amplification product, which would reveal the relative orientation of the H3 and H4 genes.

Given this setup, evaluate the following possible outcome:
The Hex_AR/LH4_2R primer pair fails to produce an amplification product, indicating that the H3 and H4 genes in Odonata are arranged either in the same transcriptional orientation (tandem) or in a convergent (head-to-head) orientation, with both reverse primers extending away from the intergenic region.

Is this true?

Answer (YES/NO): NO